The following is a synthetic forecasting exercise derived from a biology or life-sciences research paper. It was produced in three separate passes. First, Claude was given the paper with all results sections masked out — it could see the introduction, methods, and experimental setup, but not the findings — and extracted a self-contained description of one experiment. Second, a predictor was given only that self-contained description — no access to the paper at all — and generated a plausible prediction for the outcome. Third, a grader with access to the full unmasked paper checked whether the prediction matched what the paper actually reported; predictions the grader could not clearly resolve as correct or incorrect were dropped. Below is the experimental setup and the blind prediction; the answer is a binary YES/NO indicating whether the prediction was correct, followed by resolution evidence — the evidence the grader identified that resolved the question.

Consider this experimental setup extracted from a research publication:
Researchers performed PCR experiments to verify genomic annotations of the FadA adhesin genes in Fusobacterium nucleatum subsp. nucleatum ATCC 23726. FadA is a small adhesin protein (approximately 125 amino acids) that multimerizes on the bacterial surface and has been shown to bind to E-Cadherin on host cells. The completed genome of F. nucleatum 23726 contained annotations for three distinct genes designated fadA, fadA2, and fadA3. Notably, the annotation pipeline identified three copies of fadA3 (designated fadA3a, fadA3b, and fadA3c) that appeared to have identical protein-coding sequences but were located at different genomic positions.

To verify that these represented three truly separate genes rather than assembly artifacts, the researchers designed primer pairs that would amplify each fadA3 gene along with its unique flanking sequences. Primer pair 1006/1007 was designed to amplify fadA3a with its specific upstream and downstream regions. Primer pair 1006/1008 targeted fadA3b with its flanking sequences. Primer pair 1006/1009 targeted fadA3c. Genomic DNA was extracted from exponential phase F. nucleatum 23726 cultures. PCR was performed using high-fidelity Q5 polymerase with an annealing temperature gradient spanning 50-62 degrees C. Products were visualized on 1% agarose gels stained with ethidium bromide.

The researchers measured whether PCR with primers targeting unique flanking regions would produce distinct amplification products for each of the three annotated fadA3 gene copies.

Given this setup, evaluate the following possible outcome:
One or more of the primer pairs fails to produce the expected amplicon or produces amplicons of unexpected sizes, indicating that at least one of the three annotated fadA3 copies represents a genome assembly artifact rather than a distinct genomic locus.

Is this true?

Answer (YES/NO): NO